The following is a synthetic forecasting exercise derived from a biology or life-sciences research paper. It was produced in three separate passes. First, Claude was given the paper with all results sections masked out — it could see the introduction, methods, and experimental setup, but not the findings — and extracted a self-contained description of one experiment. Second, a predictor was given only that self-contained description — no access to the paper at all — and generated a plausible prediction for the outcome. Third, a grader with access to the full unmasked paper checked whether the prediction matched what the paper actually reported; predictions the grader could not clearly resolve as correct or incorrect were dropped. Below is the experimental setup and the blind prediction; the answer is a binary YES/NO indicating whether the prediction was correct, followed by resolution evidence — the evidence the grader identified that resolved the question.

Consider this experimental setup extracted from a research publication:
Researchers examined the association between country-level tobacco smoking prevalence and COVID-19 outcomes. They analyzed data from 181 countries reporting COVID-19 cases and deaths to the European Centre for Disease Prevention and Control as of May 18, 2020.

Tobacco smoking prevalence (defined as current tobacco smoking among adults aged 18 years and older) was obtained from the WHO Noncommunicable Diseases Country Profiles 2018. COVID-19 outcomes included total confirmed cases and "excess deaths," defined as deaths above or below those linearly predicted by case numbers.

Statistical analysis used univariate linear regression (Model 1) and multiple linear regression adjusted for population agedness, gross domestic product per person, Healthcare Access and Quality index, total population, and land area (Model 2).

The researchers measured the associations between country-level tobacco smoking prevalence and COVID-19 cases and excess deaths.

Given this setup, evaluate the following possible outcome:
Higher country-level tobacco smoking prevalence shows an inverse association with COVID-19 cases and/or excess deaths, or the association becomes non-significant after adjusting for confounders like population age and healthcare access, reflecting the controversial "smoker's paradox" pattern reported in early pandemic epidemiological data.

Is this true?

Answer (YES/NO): YES